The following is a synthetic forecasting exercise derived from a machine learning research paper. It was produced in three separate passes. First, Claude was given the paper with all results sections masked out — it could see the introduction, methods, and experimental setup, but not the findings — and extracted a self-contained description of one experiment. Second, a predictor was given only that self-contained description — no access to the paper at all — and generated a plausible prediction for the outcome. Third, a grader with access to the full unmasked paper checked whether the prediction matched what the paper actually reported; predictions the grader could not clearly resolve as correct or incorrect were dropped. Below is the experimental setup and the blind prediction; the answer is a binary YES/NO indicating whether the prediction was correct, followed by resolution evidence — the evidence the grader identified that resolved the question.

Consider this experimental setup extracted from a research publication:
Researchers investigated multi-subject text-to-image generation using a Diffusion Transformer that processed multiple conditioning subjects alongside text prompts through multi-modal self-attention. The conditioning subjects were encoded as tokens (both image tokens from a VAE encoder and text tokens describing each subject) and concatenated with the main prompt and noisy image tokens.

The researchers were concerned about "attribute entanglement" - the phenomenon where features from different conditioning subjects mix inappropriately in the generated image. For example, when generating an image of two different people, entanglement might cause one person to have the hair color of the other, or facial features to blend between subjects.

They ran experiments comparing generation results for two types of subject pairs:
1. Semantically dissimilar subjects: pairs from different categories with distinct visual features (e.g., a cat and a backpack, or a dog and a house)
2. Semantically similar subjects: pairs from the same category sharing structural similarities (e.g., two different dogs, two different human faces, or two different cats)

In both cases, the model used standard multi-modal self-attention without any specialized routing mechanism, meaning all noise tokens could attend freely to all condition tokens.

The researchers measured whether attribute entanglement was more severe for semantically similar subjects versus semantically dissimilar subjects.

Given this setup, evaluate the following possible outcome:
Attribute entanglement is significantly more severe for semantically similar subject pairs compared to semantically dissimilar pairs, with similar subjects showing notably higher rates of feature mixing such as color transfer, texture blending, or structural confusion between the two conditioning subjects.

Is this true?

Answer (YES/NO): YES